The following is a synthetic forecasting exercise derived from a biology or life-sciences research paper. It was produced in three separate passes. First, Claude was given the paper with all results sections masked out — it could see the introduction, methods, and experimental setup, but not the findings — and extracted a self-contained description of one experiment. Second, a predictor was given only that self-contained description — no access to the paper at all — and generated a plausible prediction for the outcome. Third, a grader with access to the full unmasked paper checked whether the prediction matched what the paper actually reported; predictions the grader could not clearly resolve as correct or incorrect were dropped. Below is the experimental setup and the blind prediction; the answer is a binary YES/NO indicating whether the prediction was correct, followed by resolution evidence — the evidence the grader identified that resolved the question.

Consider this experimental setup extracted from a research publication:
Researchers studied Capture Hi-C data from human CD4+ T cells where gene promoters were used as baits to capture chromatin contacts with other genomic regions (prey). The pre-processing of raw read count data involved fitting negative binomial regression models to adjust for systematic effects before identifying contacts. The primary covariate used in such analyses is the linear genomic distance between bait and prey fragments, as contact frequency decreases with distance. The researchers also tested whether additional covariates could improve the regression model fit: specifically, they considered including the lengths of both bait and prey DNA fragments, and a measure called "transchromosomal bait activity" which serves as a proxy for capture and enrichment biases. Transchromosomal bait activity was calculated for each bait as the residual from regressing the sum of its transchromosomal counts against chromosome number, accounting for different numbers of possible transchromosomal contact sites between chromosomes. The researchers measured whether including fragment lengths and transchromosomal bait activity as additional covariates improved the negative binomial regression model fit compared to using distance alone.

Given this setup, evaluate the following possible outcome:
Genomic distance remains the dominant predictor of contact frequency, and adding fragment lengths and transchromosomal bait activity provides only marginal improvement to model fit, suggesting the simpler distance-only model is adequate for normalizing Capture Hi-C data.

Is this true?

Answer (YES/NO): NO